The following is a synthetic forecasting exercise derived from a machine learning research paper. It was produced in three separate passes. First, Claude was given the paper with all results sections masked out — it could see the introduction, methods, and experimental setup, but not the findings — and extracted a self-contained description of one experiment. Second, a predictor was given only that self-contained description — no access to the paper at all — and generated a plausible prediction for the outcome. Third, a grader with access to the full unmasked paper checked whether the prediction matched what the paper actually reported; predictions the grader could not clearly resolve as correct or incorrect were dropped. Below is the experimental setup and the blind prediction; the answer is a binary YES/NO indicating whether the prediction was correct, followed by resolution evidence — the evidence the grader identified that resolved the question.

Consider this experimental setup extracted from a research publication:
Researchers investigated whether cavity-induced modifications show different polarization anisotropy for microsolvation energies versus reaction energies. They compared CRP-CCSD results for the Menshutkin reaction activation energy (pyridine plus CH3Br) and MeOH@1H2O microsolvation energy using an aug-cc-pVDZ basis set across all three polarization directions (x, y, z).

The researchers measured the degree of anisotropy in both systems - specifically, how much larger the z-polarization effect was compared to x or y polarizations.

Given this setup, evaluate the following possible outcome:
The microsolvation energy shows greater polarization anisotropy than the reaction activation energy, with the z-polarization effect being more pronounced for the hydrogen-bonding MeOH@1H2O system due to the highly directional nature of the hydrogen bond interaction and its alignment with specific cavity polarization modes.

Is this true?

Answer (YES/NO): NO